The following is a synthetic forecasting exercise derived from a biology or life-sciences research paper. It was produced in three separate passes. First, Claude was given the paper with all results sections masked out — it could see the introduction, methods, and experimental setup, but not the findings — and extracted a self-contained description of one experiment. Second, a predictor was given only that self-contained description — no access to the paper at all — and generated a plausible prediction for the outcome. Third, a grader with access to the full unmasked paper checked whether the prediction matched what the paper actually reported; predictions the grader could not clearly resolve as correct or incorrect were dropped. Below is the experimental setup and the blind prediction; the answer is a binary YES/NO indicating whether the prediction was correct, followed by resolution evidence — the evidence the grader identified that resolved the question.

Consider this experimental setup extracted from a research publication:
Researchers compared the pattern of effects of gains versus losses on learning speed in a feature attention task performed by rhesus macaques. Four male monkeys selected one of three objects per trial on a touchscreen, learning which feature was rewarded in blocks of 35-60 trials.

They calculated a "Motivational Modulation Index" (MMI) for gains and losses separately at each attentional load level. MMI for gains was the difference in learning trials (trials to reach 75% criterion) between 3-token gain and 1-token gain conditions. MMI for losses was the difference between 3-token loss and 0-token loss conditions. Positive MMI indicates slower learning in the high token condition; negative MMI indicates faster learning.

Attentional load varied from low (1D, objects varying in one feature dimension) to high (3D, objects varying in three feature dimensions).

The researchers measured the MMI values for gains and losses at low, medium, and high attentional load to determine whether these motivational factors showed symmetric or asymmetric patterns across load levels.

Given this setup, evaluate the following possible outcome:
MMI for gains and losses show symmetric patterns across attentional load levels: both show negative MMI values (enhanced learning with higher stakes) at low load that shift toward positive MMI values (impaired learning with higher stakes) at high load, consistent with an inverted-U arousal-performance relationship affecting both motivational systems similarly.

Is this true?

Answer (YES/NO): NO